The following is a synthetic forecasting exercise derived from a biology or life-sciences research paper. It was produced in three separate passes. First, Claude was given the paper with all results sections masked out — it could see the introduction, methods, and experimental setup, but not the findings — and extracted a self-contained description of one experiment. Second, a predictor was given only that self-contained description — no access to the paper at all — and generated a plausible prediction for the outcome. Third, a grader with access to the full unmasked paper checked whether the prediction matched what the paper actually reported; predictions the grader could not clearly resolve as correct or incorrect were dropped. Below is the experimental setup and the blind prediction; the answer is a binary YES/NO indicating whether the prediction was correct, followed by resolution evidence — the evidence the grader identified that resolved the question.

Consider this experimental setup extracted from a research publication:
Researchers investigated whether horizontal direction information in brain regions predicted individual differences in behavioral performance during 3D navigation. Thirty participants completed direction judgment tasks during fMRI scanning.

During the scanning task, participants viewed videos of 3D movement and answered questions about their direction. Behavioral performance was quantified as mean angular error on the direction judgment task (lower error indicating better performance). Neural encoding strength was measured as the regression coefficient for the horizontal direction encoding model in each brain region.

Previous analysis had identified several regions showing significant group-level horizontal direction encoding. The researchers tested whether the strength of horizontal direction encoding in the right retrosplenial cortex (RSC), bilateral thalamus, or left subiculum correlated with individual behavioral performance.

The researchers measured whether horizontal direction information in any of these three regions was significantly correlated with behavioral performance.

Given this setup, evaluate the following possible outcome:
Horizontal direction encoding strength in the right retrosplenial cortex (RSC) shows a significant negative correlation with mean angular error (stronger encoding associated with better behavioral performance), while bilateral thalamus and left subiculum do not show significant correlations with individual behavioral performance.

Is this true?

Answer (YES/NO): NO